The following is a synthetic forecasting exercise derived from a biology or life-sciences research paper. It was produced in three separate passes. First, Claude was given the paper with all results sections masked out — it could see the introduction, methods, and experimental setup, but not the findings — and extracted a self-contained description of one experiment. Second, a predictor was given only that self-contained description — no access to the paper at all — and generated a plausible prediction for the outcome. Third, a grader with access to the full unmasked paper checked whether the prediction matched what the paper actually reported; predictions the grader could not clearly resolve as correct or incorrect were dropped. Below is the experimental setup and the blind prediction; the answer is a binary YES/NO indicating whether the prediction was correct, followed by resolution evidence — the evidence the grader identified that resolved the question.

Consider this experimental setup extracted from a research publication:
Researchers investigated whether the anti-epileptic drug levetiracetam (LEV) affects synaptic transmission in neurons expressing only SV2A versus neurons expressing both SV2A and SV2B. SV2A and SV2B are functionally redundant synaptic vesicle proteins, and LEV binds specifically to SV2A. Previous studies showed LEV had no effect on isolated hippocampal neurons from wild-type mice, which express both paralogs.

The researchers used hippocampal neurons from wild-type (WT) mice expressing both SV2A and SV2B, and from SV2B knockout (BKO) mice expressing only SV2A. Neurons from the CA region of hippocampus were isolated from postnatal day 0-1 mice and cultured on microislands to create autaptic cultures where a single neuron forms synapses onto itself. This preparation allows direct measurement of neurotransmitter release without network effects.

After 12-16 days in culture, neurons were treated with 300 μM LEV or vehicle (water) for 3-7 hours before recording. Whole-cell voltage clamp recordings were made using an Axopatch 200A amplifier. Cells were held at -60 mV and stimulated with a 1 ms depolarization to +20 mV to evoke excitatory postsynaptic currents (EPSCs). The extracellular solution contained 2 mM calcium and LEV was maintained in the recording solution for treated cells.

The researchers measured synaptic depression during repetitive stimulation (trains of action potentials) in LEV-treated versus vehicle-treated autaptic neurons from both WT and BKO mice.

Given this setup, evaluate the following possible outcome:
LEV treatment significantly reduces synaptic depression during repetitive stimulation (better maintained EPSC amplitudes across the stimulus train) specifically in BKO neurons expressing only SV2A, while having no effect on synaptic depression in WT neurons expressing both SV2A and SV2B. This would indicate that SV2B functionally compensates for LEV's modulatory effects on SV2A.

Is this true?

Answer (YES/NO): YES